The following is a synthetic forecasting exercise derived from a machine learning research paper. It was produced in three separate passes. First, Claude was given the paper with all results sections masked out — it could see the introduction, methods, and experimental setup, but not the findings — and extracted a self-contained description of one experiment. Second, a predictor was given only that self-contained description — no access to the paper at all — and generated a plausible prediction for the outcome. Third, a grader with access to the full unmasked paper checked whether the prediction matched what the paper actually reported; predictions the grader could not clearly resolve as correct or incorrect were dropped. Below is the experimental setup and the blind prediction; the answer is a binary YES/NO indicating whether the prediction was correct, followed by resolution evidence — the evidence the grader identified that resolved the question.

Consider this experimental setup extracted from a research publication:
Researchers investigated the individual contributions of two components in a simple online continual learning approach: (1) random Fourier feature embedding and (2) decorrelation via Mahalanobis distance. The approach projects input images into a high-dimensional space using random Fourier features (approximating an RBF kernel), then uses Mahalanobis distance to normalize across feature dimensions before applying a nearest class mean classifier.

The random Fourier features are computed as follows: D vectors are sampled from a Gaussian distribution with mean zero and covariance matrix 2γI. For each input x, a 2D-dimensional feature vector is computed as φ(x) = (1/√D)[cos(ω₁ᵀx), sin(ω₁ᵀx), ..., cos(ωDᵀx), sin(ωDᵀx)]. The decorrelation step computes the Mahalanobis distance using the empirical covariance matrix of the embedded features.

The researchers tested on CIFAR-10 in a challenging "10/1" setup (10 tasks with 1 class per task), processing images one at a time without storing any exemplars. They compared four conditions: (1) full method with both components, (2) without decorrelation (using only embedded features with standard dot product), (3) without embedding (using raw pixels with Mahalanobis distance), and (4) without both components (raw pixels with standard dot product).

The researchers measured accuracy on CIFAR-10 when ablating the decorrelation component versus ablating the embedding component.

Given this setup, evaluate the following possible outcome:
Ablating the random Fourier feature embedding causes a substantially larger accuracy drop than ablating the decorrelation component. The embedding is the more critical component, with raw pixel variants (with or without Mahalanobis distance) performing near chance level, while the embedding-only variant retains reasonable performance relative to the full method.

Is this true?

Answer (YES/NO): NO